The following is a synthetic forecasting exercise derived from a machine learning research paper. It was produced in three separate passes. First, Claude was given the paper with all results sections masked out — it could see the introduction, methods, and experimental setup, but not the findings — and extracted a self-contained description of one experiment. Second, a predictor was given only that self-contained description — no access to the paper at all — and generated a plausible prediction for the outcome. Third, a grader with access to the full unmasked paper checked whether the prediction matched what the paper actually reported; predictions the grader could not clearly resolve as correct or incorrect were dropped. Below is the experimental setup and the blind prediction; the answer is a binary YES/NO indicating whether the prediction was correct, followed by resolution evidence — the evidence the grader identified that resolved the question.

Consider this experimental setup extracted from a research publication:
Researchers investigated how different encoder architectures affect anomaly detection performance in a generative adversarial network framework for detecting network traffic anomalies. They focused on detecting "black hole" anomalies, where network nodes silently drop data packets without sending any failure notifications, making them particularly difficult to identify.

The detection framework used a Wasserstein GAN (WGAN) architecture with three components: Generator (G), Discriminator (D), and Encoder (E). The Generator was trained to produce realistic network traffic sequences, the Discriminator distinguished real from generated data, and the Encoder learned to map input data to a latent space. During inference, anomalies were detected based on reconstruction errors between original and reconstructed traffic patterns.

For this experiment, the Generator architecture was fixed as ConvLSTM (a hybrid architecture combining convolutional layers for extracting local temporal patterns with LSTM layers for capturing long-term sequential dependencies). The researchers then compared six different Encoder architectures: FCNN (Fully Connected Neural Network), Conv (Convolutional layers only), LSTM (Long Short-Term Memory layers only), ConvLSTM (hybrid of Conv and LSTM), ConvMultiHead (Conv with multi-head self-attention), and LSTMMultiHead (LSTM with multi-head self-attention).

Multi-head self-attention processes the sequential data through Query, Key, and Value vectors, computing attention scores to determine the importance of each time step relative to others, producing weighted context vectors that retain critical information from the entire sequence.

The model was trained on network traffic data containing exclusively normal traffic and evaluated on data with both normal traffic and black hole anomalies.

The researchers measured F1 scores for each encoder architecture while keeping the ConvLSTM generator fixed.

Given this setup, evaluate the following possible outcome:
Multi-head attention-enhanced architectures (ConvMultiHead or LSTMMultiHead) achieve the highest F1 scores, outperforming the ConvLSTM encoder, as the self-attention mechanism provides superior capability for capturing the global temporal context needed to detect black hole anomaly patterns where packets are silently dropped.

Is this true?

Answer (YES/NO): NO